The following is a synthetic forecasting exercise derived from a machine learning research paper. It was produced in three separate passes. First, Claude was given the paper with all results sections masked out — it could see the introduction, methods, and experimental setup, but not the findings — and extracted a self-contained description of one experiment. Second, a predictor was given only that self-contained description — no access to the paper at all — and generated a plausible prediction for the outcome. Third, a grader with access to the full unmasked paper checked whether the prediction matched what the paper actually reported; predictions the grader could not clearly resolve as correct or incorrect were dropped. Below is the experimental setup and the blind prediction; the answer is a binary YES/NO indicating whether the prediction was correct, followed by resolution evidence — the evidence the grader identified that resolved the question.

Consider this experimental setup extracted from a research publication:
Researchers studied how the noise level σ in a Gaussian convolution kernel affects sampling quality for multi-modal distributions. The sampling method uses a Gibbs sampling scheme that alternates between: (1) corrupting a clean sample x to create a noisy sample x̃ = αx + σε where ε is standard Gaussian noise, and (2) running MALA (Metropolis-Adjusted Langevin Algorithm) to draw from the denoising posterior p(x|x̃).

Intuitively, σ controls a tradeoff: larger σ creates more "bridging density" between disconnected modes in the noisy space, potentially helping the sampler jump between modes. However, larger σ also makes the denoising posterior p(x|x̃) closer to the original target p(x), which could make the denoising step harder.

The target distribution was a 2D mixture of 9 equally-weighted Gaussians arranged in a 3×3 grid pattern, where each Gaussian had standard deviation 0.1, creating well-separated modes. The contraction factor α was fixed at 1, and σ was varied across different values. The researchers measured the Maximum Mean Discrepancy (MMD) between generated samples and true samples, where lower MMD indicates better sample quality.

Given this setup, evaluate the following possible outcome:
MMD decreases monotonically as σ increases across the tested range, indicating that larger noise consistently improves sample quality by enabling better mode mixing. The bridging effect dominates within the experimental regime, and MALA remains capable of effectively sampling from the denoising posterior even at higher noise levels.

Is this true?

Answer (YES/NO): NO